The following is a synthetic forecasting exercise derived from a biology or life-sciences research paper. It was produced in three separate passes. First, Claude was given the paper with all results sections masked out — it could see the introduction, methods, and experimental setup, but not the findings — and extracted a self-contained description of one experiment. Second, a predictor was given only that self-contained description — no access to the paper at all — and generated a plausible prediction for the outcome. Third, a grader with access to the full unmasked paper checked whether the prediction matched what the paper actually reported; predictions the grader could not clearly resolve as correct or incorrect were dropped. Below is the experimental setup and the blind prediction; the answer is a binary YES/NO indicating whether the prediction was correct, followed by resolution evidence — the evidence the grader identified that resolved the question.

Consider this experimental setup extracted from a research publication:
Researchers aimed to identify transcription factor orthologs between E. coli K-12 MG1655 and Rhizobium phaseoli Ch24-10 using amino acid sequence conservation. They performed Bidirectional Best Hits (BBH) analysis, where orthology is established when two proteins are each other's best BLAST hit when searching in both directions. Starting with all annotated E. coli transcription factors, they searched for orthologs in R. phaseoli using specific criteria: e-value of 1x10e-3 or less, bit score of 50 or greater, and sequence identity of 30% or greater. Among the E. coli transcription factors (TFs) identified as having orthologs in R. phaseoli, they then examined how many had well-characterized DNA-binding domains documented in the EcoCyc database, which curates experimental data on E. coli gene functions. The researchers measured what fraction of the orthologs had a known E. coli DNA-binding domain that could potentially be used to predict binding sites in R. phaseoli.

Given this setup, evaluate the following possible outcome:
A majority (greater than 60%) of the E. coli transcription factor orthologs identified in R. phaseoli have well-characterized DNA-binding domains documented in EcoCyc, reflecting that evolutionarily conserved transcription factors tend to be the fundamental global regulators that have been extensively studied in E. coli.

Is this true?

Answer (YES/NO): YES